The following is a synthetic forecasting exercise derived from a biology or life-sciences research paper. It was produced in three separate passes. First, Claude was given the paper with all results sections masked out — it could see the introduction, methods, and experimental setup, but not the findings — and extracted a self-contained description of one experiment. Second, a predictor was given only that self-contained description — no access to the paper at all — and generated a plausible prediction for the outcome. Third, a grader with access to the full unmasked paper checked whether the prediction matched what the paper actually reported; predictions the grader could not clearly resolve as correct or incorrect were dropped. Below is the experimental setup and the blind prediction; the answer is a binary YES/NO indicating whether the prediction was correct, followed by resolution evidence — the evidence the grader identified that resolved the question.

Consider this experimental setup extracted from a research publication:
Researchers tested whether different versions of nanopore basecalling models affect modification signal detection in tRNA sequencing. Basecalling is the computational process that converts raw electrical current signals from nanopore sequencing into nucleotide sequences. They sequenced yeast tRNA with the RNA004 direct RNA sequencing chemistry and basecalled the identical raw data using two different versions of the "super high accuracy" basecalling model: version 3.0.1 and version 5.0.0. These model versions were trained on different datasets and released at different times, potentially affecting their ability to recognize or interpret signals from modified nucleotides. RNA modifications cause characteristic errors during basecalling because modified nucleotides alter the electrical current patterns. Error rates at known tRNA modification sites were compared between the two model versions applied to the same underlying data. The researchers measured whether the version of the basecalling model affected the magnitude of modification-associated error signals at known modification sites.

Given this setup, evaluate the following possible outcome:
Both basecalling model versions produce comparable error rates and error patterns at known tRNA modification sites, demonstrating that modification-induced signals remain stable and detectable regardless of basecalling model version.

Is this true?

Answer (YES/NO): NO